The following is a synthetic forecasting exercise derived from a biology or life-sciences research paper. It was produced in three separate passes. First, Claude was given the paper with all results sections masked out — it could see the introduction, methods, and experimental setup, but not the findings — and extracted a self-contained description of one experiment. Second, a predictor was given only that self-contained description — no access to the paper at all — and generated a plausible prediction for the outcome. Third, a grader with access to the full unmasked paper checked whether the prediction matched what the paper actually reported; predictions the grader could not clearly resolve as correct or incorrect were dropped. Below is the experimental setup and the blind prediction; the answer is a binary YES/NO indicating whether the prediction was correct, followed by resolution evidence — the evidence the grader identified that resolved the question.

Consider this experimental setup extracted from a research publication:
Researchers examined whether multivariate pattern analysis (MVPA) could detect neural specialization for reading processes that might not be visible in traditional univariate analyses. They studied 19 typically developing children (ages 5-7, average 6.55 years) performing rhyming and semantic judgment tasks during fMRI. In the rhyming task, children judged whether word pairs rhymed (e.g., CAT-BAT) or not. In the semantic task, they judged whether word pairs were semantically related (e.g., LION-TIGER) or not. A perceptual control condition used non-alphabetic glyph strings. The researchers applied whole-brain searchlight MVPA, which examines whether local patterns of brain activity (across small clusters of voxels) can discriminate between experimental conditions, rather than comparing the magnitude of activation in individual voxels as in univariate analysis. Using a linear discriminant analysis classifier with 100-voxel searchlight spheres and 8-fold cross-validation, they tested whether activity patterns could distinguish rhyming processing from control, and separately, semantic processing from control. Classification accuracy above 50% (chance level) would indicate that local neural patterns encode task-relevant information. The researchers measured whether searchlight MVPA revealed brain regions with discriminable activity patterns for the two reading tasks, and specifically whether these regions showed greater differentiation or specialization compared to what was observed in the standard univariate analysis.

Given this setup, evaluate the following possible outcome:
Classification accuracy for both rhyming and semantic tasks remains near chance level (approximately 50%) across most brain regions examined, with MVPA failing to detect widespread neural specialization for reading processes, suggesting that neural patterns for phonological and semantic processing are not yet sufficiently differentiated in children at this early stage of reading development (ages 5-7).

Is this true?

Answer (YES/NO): NO